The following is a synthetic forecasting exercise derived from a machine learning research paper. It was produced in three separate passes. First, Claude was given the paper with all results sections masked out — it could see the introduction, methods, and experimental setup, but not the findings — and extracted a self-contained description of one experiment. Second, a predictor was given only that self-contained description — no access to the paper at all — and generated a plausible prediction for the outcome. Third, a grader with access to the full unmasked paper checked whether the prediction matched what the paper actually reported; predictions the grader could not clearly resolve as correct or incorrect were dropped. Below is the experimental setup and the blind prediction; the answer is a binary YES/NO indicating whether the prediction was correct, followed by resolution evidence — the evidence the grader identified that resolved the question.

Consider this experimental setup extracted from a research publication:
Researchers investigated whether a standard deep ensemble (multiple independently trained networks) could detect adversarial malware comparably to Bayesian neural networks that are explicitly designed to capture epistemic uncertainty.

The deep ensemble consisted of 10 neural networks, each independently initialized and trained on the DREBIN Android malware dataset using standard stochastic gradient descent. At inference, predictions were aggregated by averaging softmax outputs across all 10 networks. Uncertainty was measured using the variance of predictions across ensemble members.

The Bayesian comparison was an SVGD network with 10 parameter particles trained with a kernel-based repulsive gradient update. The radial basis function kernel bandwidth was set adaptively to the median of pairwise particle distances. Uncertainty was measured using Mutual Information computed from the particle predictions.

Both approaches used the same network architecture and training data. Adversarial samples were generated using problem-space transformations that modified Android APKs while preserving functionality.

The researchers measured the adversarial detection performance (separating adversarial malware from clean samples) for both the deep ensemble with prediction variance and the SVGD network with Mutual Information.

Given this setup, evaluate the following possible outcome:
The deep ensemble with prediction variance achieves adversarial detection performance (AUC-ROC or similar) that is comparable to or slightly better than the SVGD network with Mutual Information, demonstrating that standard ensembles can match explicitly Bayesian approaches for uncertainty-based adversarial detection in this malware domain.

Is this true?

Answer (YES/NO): NO